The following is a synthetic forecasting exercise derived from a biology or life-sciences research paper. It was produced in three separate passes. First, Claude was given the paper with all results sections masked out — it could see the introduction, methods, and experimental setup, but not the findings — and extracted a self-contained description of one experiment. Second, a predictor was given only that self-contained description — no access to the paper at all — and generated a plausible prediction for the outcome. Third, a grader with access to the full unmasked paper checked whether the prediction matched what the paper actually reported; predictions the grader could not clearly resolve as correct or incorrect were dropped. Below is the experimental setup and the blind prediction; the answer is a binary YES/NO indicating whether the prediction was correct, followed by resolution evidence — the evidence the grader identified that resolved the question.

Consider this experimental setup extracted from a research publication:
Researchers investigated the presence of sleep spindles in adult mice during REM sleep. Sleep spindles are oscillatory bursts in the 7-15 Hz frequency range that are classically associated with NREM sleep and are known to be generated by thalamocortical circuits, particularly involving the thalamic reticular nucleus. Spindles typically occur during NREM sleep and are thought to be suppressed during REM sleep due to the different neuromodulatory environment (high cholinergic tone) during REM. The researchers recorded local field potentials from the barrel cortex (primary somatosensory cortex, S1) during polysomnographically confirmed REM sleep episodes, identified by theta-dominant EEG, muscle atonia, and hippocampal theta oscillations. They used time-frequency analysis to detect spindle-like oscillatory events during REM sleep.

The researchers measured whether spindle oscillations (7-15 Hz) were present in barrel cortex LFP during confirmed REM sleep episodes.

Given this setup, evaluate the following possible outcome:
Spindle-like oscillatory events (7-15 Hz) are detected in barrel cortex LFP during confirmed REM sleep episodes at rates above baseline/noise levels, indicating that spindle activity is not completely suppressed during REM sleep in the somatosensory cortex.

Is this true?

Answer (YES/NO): YES